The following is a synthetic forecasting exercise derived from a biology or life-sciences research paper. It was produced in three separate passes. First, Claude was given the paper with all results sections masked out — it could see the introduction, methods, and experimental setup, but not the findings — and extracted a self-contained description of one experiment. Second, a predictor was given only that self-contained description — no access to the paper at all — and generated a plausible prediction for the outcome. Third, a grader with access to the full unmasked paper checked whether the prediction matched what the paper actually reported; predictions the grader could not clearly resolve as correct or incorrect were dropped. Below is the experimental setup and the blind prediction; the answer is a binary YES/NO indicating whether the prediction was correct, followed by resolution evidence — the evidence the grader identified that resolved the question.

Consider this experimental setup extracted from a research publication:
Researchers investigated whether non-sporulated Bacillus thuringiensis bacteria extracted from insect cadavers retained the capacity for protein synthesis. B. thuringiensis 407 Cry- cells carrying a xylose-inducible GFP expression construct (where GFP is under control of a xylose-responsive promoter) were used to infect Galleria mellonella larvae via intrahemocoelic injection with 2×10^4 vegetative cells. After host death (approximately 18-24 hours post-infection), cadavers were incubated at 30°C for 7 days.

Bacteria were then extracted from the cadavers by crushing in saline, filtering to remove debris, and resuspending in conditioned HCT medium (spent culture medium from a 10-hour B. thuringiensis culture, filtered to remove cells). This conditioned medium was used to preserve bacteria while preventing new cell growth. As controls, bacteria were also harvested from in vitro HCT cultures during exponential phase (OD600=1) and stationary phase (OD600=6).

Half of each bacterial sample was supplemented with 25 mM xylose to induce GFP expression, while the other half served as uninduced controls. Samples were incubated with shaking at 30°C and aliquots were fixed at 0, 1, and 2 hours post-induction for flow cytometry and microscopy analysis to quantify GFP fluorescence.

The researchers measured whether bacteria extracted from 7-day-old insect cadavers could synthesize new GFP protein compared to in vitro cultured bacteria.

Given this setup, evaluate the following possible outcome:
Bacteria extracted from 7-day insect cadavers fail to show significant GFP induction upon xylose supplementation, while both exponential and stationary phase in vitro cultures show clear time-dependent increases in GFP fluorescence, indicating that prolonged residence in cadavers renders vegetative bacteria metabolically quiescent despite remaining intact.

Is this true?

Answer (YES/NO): NO